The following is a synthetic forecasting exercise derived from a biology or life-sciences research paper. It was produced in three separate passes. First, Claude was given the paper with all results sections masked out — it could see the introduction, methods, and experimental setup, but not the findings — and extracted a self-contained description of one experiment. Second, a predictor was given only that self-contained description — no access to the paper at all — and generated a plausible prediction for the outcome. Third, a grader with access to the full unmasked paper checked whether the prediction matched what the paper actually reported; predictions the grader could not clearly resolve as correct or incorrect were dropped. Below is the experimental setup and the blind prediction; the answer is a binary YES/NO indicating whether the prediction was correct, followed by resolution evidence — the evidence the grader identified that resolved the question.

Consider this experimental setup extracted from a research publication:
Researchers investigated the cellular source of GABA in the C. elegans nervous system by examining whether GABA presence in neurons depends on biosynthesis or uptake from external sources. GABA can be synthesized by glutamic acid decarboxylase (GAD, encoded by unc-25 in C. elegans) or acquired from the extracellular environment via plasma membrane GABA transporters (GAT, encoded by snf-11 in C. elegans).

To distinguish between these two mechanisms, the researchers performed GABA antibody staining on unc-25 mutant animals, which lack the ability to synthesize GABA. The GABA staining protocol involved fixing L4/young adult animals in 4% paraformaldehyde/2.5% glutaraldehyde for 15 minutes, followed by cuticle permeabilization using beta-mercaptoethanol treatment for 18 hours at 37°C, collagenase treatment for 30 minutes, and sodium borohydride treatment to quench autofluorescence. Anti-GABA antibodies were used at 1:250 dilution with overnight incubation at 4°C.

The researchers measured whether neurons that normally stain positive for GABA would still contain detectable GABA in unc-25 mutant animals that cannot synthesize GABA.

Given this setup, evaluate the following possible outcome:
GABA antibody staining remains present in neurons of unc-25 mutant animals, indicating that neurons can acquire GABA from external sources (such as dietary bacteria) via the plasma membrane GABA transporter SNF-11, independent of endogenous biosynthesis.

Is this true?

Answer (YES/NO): NO